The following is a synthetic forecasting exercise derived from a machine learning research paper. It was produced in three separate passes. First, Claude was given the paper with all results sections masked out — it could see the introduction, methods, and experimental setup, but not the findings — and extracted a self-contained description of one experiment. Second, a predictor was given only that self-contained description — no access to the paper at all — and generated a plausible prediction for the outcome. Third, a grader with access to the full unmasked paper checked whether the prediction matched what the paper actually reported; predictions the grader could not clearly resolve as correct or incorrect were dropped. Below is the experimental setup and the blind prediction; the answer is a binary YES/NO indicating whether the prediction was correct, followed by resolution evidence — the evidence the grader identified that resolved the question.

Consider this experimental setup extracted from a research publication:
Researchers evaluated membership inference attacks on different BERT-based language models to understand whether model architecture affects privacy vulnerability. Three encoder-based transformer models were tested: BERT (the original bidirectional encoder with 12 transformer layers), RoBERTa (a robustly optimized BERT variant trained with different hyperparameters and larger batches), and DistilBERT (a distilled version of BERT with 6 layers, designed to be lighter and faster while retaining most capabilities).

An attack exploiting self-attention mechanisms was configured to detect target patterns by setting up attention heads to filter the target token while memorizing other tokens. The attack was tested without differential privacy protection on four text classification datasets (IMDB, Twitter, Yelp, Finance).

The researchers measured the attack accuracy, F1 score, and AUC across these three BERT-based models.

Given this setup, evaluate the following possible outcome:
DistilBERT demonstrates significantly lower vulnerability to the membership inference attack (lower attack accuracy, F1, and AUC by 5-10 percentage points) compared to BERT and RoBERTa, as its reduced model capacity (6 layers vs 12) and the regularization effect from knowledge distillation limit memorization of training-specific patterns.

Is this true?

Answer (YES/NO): NO